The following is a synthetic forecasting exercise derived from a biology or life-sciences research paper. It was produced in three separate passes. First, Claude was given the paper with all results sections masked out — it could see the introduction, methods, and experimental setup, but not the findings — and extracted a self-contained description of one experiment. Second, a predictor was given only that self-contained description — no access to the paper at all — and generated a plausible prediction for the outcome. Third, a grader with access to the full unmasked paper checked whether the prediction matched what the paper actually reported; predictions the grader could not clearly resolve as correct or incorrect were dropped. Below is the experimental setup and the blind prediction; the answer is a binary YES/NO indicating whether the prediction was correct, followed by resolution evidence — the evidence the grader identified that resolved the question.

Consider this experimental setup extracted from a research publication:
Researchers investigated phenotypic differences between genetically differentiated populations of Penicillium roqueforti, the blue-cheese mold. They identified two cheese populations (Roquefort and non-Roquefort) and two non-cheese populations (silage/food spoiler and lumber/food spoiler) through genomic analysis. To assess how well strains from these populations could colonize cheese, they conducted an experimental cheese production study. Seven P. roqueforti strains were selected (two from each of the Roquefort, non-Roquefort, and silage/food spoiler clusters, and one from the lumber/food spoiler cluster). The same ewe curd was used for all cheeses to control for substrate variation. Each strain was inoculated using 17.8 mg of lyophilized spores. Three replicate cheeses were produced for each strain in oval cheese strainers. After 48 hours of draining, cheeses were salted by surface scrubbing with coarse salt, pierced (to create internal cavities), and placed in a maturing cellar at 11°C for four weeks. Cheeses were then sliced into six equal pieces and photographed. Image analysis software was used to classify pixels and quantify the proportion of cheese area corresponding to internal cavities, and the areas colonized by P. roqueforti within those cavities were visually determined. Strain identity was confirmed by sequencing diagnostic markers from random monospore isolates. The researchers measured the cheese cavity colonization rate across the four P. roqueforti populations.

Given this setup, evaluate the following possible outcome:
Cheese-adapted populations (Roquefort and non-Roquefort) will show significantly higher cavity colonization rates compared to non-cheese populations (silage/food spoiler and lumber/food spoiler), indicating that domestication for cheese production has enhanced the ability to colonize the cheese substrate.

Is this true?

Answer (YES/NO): NO